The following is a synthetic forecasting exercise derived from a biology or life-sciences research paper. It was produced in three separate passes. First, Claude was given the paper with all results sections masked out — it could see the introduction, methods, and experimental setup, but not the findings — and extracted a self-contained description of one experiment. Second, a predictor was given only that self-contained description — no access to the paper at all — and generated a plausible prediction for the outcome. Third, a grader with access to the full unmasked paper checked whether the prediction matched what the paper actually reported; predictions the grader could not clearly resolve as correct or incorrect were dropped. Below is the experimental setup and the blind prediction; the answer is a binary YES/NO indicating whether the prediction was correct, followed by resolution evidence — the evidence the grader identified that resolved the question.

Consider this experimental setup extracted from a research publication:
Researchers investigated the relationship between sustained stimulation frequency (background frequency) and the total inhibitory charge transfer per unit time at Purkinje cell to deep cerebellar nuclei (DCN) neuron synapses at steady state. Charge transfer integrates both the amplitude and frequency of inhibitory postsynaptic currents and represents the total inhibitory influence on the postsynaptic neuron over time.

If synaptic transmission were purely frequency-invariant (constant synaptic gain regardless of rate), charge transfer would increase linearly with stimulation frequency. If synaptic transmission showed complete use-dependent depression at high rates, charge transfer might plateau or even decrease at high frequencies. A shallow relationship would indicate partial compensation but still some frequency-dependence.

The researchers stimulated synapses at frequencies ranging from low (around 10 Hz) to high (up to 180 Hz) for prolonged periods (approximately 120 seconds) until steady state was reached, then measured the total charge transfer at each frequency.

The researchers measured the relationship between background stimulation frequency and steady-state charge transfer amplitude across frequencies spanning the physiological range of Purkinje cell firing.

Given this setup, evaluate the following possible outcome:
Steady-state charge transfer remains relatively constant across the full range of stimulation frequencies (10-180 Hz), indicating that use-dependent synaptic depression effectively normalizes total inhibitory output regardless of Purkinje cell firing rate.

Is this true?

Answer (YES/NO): NO